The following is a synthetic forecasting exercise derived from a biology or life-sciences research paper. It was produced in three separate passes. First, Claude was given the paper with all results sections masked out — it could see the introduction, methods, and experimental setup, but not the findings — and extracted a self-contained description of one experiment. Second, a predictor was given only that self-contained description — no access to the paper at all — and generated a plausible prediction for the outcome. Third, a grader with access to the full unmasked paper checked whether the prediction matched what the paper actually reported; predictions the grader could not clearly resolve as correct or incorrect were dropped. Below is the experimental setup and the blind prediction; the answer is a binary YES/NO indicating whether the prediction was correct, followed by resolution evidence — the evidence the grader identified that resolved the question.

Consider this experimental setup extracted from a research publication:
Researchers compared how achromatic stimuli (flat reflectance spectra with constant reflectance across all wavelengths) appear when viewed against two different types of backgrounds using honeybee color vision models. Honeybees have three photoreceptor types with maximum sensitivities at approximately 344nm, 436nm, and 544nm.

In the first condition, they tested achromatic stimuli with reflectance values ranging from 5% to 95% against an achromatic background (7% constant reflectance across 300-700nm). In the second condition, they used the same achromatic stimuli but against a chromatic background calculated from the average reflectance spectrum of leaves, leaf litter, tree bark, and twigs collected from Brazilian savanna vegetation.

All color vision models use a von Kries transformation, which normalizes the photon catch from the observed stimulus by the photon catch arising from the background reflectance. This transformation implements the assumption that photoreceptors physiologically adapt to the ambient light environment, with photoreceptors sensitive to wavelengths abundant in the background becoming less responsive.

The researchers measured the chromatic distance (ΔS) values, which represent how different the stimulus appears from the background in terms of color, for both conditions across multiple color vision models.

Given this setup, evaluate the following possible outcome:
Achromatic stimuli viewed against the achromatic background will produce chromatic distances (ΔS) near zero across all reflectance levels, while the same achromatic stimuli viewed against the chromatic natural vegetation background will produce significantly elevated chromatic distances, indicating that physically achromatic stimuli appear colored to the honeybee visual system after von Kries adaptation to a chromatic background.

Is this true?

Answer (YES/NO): YES